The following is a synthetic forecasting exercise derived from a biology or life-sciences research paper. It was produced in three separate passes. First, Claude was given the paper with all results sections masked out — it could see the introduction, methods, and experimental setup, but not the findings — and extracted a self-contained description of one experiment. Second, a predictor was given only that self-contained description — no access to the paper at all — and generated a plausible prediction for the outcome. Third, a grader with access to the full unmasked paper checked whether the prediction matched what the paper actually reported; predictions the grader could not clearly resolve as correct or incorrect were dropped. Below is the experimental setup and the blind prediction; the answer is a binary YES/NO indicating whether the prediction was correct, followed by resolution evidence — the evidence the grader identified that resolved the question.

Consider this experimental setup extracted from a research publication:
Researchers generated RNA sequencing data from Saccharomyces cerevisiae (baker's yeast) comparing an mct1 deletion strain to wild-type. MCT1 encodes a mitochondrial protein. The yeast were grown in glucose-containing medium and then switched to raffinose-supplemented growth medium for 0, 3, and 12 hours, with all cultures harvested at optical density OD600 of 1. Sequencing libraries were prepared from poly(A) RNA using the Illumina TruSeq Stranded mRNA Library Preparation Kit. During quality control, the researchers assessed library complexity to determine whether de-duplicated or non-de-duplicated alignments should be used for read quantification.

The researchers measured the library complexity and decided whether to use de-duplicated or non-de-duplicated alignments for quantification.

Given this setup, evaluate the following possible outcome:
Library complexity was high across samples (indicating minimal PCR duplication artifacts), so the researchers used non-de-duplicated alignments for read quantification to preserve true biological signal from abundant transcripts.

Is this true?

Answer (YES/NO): NO